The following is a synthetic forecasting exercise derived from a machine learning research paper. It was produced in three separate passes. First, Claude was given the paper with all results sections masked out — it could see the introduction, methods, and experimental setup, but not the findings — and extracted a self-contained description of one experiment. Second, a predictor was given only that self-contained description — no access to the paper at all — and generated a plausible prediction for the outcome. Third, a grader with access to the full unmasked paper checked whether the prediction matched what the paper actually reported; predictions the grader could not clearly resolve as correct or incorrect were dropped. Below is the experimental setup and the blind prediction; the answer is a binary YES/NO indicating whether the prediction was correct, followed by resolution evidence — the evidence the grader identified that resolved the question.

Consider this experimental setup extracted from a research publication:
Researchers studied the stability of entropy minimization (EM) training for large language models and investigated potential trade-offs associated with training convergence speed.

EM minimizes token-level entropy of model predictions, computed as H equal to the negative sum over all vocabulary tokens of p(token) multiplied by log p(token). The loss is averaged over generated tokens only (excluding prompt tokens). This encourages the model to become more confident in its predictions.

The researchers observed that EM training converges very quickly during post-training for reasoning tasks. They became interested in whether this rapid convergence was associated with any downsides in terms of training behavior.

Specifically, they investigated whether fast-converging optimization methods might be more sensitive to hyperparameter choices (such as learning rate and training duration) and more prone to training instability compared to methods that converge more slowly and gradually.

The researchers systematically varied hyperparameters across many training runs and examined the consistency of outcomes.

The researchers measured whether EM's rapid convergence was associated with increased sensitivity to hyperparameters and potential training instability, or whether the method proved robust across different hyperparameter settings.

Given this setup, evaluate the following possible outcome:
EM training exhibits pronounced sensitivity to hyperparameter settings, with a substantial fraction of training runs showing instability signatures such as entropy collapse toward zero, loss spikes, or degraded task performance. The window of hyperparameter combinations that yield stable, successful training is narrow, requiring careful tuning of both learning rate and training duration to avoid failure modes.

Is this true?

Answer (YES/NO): YES